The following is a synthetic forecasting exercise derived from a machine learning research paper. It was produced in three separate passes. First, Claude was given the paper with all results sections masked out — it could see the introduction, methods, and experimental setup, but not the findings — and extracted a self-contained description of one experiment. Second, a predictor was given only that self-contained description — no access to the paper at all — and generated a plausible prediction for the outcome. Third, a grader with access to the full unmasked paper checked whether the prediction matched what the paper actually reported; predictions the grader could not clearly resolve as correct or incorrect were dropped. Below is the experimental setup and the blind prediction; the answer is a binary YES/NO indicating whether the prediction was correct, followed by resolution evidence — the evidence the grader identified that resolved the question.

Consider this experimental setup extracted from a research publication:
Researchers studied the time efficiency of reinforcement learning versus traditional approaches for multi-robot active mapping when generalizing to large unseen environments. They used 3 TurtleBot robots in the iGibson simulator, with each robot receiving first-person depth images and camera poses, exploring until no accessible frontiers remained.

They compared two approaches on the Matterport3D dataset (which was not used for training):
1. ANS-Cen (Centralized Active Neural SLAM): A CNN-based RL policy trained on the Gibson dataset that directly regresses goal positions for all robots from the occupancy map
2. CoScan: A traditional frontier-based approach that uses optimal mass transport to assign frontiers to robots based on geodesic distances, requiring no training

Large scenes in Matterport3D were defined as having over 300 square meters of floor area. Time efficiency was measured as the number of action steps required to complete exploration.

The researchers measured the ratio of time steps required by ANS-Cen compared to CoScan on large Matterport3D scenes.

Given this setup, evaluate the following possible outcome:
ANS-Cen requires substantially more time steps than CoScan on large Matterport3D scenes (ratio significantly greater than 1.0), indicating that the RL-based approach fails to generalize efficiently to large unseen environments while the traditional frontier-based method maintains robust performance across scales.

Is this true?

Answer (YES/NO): YES